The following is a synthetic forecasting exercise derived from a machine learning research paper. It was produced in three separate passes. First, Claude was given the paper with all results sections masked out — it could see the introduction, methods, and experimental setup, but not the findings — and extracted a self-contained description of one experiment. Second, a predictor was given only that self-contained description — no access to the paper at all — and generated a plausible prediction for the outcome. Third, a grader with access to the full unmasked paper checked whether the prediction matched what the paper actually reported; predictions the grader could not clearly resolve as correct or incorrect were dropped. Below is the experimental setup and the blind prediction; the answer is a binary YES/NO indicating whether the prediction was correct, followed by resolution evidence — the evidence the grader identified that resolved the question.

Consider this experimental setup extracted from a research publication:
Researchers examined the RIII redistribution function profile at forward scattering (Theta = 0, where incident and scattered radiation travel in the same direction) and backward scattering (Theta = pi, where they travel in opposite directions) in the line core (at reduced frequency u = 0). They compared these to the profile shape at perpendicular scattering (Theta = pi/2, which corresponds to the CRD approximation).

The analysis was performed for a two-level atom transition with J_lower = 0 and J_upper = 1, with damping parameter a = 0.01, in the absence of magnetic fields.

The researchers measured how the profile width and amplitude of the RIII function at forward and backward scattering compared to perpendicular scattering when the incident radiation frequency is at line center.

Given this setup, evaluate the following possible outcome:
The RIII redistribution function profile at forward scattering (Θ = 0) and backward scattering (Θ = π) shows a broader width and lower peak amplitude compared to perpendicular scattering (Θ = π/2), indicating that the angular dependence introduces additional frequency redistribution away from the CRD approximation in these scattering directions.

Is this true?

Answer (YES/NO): NO